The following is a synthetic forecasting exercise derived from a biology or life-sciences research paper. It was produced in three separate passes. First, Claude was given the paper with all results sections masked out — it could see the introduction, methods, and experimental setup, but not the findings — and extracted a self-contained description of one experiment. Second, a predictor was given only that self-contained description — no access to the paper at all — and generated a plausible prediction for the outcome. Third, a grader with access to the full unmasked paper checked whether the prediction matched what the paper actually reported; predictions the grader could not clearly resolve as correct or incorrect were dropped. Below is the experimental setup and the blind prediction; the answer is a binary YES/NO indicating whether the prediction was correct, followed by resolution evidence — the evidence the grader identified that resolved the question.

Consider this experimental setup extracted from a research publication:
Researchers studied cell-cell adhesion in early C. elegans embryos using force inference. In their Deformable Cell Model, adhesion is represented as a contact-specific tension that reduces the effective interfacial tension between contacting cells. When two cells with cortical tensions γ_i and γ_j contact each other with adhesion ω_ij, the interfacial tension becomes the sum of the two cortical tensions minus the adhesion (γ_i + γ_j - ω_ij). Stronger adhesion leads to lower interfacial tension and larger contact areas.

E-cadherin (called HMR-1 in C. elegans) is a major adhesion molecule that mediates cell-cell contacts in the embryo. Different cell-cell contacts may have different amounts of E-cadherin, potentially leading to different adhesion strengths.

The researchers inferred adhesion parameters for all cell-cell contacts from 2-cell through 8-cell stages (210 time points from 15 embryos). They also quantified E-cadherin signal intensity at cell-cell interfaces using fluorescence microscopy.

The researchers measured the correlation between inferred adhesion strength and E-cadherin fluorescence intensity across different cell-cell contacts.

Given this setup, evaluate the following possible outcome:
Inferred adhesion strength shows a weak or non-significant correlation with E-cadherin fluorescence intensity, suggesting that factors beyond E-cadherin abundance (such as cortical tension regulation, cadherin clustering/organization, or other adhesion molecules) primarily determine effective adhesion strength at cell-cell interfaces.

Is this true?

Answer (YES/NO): NO